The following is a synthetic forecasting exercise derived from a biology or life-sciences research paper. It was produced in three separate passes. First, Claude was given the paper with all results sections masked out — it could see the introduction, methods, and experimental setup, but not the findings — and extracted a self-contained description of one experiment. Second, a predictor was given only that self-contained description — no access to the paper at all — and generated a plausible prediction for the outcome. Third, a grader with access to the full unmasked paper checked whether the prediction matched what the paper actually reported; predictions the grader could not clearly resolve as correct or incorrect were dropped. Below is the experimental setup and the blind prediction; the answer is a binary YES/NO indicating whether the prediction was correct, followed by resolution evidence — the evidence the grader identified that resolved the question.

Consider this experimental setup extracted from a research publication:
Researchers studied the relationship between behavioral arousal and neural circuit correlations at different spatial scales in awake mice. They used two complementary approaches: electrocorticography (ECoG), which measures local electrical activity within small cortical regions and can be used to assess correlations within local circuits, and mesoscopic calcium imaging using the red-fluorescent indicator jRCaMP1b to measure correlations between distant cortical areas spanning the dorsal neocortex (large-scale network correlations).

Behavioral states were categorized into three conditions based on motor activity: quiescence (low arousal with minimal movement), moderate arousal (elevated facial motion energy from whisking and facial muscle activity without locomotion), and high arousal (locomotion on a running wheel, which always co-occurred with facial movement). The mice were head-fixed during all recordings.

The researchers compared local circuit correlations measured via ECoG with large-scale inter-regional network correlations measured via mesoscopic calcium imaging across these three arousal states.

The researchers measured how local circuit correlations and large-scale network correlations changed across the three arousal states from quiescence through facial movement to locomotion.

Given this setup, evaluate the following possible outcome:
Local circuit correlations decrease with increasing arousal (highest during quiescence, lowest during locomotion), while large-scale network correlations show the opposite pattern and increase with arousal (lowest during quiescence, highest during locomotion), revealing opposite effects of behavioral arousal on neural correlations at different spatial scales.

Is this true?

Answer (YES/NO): NO